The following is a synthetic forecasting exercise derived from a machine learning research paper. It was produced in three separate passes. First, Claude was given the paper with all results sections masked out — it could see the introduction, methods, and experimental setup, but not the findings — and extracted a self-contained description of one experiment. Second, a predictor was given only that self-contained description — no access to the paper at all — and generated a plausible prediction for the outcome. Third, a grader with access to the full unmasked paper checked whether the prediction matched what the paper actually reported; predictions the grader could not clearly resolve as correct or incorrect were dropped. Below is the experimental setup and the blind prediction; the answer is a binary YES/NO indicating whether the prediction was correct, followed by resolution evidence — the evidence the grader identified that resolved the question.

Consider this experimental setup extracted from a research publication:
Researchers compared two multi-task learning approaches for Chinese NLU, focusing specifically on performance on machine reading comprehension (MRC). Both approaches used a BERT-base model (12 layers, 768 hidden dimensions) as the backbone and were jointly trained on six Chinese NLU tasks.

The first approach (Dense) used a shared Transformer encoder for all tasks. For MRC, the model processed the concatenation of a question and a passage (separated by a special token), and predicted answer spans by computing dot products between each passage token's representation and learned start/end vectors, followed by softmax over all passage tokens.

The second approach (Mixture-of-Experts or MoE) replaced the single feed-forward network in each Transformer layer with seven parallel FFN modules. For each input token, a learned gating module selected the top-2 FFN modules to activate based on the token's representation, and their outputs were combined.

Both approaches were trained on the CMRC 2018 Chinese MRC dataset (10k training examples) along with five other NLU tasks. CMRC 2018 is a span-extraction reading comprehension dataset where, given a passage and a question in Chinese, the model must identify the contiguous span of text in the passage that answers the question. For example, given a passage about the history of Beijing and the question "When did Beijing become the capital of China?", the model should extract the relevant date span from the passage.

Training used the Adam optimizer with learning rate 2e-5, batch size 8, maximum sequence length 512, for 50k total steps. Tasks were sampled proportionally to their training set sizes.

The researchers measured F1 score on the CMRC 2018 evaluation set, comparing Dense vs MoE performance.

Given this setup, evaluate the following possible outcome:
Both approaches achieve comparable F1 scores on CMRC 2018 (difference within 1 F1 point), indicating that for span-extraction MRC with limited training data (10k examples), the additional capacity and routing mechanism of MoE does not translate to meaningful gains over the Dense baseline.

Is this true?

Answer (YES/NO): YES